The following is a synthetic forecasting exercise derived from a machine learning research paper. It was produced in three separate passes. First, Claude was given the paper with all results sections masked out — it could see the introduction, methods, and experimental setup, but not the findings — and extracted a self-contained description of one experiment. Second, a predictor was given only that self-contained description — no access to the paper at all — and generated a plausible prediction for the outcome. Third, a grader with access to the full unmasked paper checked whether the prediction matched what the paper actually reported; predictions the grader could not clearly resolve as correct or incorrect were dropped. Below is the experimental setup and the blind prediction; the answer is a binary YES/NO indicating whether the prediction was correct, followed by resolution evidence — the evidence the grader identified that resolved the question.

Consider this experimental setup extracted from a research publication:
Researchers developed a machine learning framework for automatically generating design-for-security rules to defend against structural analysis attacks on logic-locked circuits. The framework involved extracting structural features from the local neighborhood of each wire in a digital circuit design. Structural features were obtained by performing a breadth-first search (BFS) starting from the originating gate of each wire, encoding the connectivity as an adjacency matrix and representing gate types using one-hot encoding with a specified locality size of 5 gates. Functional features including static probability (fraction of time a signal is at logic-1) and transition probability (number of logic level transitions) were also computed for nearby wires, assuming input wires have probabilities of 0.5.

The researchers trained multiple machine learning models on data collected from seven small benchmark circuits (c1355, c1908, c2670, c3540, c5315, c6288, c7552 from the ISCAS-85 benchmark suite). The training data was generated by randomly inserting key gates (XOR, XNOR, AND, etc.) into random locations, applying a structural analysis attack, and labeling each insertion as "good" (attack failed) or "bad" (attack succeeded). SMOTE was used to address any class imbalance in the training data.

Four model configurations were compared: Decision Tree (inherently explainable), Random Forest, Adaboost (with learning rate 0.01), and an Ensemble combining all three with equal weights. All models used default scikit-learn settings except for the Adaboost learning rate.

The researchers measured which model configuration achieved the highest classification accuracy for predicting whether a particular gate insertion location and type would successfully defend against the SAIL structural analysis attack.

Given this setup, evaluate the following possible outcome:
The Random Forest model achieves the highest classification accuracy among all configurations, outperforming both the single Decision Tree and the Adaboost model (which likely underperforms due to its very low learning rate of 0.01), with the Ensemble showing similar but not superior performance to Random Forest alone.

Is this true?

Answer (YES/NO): NO